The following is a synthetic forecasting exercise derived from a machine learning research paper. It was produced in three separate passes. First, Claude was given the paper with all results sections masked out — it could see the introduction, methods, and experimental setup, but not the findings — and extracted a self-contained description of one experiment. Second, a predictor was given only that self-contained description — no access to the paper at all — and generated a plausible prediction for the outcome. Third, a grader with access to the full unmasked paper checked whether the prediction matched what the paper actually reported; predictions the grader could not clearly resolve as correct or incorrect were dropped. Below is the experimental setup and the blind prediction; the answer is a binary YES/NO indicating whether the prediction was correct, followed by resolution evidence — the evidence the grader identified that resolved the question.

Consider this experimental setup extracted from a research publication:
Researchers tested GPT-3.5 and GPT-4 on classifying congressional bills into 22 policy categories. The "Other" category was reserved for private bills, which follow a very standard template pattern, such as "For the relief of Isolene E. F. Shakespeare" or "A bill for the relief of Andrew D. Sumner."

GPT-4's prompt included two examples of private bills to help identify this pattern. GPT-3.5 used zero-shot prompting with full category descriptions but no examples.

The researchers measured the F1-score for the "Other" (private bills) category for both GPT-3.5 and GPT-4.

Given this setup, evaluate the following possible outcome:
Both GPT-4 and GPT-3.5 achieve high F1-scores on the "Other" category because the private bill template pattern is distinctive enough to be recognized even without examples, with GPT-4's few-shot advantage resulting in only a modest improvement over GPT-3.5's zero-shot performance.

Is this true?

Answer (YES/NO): NO